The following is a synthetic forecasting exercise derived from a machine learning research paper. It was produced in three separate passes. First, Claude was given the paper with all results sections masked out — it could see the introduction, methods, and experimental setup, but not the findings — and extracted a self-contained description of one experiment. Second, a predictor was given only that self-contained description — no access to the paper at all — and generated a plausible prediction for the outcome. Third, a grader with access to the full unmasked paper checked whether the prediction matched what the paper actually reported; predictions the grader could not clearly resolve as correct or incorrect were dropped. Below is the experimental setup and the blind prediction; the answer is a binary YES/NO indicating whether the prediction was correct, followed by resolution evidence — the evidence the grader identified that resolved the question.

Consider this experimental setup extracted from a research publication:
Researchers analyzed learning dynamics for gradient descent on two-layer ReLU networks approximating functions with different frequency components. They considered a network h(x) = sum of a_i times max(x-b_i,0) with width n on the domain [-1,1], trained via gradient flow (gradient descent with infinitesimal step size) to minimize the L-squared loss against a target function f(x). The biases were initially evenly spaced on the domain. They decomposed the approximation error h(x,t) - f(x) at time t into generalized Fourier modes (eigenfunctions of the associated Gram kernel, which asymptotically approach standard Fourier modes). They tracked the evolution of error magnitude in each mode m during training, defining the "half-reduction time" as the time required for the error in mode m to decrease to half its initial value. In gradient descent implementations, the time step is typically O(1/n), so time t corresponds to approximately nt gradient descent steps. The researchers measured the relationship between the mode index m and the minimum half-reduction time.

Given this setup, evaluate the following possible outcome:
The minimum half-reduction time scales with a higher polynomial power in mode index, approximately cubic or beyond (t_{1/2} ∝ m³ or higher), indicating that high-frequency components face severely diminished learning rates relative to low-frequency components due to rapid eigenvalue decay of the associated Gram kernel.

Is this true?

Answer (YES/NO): NO